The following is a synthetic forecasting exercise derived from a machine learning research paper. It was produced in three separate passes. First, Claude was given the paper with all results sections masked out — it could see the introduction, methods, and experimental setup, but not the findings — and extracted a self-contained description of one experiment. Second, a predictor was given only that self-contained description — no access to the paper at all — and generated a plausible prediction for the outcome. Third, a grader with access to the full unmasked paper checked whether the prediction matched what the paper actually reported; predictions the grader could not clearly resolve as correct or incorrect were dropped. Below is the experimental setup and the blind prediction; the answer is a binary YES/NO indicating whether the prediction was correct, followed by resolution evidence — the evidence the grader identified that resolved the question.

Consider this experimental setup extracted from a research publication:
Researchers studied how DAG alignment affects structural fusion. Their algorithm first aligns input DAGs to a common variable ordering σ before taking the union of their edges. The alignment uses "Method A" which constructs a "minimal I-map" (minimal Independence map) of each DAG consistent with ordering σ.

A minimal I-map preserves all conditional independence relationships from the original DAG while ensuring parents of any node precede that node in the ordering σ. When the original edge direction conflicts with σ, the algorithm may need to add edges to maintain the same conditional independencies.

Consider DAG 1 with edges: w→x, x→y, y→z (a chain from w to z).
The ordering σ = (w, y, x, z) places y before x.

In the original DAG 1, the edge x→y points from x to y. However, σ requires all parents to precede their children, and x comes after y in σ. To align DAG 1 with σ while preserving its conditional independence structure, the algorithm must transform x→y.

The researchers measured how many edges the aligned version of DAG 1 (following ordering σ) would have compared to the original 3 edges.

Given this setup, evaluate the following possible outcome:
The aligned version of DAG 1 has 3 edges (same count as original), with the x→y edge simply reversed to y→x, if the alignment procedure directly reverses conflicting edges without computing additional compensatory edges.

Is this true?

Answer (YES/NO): NO